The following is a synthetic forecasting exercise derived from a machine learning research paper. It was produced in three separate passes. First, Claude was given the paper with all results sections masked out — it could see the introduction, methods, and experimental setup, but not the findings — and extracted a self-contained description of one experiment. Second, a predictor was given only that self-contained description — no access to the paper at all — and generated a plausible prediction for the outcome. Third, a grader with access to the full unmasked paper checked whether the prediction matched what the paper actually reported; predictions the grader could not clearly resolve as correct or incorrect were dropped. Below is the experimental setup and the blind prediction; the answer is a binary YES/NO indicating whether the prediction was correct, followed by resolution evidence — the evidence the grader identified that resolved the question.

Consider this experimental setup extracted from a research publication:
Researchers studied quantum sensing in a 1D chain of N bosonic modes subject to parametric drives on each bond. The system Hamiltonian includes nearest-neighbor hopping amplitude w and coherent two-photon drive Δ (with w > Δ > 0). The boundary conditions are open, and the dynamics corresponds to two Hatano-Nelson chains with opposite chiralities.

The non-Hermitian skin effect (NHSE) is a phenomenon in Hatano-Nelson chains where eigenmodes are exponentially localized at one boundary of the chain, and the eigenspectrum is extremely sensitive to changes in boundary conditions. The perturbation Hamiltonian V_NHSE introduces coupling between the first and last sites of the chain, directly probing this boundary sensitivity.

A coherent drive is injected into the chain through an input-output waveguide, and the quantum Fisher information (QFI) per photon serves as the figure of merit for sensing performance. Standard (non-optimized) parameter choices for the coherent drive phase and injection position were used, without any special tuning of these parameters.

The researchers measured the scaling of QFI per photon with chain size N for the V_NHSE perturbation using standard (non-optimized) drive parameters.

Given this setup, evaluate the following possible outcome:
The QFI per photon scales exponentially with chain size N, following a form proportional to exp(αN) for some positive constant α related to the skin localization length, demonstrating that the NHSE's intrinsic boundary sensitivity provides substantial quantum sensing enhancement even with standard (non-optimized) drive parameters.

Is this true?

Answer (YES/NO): NO